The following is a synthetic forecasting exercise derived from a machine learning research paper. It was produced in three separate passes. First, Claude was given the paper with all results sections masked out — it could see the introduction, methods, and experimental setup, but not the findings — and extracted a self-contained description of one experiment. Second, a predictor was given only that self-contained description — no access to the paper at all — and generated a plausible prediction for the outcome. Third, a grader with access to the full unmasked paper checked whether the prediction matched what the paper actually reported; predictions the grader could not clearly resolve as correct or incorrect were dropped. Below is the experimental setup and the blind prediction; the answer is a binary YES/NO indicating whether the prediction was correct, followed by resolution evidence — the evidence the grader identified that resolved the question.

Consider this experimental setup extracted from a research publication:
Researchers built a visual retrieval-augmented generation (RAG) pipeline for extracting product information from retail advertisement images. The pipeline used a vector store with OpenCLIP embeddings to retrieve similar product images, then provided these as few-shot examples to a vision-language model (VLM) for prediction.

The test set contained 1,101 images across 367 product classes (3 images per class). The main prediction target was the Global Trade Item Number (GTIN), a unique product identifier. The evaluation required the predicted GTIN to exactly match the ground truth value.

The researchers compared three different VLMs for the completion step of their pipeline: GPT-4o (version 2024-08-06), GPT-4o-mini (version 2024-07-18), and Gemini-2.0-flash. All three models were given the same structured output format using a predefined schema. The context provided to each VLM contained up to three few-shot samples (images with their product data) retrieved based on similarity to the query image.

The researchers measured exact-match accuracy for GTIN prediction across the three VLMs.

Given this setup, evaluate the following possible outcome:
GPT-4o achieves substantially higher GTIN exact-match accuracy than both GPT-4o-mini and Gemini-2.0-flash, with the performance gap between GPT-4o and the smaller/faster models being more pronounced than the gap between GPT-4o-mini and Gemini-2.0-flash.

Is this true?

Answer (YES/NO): NO